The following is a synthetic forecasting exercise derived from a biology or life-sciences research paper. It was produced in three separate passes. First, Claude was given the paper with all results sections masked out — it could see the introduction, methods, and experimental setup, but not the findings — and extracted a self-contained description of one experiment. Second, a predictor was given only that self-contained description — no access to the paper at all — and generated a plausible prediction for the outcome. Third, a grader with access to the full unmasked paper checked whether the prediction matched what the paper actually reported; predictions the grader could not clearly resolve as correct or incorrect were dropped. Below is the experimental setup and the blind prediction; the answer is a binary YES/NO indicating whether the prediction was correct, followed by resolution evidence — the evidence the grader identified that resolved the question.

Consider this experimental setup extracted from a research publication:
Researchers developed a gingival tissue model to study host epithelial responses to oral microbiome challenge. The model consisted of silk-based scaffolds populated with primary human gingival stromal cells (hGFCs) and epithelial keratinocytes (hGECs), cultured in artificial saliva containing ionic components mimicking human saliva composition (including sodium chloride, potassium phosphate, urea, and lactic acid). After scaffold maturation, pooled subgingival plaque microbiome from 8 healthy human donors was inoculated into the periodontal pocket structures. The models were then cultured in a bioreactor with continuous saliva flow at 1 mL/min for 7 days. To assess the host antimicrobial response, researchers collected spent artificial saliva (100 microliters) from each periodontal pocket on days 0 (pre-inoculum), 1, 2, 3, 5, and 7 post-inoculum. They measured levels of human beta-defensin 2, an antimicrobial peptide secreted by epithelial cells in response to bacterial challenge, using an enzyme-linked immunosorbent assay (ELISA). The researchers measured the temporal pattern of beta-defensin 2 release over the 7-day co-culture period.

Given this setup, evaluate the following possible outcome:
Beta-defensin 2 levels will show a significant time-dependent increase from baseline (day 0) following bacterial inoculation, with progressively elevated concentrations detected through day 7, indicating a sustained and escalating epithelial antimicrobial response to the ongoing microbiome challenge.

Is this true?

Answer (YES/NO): YES